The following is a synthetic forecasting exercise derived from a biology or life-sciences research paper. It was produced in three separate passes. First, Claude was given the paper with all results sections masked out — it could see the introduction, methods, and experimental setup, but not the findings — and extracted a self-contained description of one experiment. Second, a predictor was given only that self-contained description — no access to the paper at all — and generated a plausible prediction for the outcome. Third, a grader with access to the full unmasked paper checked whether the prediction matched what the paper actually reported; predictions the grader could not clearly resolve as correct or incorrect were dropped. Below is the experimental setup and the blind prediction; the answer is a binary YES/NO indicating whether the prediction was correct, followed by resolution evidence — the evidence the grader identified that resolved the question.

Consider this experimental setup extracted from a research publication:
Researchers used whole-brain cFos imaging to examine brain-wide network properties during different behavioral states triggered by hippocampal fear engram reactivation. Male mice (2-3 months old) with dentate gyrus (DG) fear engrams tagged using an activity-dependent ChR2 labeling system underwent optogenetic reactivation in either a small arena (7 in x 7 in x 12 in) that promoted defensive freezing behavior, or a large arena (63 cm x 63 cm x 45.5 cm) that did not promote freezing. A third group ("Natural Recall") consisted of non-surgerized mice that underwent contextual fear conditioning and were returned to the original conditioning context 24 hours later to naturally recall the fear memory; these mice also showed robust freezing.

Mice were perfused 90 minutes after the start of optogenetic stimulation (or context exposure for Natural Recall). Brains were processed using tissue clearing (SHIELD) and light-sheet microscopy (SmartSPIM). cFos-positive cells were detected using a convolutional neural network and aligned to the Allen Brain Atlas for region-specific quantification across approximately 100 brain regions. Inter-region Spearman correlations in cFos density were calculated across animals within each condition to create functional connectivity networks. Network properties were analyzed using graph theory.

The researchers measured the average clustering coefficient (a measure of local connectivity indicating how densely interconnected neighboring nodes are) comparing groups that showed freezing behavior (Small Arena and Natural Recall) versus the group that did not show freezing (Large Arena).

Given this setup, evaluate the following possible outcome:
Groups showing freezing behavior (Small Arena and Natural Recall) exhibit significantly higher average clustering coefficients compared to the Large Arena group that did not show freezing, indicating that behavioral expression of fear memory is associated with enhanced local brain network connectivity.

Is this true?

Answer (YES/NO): YES